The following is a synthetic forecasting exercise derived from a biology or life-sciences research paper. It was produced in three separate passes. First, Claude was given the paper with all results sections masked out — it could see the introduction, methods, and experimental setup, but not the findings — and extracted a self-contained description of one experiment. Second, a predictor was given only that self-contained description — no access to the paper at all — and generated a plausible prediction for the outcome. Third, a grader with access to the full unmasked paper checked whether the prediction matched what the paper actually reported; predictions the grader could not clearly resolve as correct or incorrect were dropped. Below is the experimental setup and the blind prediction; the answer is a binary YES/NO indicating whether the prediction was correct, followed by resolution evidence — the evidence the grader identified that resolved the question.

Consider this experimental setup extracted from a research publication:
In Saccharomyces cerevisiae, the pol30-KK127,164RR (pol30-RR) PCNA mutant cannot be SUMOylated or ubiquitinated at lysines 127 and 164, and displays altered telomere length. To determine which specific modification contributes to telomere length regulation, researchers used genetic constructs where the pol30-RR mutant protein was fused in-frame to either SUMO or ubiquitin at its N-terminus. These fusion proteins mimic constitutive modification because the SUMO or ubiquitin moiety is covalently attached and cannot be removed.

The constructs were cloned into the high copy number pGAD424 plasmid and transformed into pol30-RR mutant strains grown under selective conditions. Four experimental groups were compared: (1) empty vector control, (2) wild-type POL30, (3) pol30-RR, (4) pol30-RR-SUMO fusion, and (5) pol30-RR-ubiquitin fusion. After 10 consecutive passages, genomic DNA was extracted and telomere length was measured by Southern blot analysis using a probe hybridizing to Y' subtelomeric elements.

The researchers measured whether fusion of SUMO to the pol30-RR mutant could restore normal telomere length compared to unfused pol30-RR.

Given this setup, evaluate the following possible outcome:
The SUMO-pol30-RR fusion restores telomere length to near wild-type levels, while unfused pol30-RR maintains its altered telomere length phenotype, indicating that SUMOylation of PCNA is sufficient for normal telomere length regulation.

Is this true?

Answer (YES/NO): NO